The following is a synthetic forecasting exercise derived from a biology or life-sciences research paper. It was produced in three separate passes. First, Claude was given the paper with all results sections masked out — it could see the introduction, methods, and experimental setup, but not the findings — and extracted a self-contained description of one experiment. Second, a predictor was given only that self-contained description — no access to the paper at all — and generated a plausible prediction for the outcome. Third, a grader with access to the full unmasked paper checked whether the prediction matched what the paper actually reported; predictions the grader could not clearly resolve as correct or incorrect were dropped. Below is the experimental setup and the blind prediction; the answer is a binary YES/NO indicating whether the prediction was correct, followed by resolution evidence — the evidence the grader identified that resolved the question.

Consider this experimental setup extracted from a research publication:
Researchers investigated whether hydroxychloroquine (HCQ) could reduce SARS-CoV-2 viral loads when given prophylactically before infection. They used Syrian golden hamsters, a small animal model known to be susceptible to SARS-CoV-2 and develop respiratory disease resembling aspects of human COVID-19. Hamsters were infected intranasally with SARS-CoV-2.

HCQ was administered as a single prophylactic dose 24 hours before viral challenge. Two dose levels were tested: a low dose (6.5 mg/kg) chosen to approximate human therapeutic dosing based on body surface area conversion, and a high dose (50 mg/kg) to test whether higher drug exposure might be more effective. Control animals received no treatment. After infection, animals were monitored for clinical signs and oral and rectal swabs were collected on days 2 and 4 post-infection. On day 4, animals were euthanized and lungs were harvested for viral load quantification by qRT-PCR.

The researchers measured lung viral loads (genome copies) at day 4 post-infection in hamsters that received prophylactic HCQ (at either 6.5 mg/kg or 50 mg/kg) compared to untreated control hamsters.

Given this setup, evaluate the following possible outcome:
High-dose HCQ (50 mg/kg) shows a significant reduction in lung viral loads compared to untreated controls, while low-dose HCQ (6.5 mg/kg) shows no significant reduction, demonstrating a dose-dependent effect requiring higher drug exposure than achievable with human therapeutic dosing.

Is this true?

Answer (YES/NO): NO